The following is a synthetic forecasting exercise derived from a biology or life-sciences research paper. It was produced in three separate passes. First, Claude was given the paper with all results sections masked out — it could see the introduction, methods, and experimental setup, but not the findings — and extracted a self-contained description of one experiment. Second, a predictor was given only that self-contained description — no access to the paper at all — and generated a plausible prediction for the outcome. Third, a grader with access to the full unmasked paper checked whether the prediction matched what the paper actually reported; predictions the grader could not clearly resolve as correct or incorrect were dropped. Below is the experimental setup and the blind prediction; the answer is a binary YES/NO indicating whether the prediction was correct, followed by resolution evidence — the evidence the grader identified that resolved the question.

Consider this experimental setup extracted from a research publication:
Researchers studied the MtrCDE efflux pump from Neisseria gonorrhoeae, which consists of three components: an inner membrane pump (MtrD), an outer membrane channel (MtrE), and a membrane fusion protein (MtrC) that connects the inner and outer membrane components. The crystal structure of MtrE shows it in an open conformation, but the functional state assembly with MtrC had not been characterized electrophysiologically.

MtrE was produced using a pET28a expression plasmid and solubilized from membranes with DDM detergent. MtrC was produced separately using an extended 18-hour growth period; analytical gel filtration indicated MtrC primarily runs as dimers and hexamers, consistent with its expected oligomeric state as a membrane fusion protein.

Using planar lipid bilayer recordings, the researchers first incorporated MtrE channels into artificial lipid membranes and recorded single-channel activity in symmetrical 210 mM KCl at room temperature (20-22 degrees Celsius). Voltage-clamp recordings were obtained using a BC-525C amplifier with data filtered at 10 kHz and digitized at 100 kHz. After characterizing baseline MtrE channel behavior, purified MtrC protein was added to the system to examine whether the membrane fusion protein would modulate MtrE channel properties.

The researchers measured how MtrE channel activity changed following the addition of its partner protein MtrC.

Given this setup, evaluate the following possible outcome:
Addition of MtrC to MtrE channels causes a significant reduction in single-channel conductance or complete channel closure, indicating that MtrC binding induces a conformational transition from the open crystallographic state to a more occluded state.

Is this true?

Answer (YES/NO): NO